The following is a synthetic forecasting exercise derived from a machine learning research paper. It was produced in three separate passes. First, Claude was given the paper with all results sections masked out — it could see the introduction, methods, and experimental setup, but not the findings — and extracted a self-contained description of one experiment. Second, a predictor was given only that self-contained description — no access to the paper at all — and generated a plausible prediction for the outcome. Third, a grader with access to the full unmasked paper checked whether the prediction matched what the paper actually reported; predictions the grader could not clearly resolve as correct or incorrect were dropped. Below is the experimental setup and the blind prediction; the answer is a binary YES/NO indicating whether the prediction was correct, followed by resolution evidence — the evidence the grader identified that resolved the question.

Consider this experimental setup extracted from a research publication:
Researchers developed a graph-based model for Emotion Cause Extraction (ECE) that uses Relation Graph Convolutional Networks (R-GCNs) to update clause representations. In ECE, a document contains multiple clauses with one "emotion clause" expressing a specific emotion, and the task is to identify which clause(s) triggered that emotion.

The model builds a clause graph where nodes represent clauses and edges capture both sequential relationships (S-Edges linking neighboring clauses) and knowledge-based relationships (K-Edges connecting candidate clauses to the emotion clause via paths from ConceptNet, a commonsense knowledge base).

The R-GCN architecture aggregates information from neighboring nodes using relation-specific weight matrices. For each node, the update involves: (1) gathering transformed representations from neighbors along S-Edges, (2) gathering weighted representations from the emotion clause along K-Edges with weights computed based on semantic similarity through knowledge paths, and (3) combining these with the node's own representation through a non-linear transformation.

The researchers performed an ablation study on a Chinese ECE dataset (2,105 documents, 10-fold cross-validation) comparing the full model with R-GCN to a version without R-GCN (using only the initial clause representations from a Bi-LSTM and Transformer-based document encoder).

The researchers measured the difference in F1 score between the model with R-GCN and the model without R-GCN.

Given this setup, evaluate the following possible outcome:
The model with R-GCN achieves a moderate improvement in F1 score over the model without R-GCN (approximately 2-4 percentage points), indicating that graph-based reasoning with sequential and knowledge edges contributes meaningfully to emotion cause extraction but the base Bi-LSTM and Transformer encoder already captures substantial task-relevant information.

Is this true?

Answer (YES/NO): NO